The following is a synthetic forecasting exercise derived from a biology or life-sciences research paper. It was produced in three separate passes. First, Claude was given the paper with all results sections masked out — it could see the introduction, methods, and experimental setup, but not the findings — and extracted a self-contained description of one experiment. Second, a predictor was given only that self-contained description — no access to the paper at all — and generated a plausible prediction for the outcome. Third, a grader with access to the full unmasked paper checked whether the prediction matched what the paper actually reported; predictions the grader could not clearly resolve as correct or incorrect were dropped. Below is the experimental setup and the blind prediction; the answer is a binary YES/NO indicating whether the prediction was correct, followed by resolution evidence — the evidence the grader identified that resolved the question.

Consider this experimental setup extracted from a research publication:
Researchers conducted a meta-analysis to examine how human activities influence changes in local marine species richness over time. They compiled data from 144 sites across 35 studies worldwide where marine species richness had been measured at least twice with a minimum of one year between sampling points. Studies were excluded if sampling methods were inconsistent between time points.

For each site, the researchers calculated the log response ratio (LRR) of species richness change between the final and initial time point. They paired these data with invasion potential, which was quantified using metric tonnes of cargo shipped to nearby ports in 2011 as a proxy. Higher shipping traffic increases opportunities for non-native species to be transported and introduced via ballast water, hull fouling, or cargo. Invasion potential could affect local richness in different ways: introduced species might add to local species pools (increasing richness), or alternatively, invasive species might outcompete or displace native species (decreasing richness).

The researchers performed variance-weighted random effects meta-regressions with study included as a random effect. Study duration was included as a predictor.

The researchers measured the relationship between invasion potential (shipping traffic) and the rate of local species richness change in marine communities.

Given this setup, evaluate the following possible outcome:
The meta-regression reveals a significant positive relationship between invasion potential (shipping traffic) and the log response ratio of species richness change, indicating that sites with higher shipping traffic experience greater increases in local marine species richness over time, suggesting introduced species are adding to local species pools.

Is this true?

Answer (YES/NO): NO